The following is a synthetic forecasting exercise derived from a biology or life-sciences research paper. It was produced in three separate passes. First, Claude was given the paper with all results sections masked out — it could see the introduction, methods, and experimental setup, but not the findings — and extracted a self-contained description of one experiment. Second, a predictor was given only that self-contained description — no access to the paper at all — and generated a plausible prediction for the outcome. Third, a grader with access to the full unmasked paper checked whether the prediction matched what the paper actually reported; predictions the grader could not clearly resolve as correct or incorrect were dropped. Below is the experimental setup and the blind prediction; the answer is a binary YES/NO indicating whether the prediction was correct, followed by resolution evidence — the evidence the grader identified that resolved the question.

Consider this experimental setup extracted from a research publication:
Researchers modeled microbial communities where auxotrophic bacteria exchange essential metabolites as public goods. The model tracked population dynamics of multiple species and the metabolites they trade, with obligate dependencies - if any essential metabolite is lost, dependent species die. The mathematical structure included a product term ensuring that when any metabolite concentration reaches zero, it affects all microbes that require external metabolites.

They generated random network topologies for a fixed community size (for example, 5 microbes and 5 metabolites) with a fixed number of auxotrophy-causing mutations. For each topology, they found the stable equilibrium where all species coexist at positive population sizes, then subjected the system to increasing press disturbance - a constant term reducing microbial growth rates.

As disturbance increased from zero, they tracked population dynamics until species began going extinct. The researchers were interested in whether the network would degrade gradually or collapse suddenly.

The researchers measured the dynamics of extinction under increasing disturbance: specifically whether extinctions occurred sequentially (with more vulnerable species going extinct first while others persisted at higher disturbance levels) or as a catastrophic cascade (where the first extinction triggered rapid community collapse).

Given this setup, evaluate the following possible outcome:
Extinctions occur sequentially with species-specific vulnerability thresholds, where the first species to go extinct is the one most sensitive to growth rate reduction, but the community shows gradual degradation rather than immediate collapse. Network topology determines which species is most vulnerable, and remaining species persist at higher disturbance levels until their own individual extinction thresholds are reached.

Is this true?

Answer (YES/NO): NO